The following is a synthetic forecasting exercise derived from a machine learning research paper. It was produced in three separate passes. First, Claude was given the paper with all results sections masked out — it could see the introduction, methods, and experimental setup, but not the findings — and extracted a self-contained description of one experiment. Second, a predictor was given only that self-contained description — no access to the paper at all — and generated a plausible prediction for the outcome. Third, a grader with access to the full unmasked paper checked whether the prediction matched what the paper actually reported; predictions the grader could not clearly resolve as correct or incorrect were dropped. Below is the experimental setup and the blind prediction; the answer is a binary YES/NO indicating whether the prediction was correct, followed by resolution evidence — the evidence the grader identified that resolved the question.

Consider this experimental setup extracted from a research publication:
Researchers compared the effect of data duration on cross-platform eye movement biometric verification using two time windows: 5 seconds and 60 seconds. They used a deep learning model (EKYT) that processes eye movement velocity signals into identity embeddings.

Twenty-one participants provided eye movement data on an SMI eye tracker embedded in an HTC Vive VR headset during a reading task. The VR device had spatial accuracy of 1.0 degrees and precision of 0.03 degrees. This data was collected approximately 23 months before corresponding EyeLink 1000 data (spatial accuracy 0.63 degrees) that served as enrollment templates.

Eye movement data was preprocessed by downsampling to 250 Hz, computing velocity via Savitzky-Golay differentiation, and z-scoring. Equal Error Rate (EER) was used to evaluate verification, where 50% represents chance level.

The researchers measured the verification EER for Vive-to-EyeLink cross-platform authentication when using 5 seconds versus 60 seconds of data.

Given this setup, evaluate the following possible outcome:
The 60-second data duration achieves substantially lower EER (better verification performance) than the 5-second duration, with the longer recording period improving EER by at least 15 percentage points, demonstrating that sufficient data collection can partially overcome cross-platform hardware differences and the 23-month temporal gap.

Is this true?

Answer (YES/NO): NO